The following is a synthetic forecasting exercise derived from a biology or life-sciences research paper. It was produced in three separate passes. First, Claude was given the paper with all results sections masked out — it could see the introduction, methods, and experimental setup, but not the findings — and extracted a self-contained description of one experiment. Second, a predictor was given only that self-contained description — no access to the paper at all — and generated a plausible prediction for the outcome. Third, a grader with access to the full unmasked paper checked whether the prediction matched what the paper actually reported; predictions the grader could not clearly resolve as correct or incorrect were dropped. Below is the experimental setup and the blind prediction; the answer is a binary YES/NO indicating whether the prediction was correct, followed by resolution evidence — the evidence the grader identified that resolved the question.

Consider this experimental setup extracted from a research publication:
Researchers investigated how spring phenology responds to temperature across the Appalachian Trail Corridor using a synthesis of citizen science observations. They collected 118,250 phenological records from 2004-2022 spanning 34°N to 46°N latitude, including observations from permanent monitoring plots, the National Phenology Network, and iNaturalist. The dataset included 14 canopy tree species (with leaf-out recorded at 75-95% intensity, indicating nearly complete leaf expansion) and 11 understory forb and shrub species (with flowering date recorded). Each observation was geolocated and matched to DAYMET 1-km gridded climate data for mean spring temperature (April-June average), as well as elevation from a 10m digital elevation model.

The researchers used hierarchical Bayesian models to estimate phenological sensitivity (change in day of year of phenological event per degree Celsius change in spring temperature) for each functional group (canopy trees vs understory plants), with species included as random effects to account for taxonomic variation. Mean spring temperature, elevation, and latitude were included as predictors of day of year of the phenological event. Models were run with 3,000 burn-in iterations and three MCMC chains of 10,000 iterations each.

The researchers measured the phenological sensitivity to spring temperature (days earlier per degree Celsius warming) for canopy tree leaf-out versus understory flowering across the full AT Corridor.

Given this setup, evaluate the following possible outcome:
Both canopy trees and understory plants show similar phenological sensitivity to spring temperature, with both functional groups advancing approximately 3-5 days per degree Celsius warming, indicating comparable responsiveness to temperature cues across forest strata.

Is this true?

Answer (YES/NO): NO